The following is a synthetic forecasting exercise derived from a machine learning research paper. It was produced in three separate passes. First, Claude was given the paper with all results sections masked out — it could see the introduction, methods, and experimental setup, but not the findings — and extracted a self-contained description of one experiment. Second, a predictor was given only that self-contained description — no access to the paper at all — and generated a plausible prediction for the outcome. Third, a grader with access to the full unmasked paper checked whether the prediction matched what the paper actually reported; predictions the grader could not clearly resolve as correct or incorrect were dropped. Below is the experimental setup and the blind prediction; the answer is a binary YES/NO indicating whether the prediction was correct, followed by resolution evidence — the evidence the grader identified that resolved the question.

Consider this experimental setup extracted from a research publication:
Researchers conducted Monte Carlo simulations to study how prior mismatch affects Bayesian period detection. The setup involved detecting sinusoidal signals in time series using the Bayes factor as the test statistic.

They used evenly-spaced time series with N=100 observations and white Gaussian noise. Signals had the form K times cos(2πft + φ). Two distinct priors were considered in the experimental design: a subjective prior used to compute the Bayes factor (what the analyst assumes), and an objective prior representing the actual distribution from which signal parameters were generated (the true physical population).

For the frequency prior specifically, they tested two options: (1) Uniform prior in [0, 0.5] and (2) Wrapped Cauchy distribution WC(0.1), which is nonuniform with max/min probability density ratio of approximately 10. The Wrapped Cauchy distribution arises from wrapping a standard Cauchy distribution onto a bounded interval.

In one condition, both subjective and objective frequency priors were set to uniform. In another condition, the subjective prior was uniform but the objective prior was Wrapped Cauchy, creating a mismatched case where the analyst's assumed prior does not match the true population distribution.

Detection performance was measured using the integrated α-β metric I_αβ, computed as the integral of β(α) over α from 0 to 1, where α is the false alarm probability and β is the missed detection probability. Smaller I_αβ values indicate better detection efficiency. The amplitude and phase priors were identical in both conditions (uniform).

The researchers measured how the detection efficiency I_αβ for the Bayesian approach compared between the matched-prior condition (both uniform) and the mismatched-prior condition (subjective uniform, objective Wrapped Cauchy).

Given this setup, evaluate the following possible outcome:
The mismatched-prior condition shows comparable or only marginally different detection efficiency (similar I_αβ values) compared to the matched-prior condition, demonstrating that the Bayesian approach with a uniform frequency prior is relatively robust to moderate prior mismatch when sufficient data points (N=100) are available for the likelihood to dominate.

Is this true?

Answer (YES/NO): YES